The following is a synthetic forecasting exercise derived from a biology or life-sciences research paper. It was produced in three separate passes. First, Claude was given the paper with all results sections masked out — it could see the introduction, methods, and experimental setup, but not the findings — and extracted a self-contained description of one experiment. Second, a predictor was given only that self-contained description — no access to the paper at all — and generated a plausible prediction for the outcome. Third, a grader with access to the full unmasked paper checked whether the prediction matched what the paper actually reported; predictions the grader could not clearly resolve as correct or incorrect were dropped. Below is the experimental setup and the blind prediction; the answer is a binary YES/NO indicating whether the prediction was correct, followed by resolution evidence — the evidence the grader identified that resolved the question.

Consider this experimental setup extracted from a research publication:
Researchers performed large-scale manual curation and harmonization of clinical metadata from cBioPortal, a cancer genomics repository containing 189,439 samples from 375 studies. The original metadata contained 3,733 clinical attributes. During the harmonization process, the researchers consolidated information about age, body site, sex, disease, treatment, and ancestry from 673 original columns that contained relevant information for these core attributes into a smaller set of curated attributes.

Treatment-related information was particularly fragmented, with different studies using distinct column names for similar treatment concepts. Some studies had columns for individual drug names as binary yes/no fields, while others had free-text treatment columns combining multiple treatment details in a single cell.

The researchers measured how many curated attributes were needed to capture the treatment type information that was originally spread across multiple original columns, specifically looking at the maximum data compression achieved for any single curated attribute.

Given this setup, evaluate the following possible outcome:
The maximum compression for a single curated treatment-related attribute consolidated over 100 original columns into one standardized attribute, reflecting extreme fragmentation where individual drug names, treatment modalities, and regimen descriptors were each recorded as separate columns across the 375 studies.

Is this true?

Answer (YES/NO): YES